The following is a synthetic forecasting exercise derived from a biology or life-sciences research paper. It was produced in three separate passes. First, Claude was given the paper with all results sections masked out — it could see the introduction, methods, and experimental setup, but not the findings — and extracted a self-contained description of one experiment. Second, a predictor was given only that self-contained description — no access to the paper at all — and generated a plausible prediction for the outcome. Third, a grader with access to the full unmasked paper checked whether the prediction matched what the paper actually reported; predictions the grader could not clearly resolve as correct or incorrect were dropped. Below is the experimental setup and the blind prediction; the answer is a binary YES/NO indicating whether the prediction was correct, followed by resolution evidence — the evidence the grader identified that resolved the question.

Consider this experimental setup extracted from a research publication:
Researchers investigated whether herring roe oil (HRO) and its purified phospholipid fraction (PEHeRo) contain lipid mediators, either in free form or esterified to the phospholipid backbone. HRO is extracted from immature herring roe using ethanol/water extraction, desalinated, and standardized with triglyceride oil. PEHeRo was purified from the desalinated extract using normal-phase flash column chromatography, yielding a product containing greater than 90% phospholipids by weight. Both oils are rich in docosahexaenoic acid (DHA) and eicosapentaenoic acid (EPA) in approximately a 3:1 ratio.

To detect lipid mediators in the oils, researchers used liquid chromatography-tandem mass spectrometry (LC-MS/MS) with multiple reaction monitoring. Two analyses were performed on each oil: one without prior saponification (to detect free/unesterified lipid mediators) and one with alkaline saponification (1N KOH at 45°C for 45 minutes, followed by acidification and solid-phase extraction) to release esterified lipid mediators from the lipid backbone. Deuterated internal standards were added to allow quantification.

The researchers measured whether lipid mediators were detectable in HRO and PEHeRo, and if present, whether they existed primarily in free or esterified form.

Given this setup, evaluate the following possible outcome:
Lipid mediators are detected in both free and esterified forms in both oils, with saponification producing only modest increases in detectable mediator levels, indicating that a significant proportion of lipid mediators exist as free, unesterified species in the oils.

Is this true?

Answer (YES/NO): YES